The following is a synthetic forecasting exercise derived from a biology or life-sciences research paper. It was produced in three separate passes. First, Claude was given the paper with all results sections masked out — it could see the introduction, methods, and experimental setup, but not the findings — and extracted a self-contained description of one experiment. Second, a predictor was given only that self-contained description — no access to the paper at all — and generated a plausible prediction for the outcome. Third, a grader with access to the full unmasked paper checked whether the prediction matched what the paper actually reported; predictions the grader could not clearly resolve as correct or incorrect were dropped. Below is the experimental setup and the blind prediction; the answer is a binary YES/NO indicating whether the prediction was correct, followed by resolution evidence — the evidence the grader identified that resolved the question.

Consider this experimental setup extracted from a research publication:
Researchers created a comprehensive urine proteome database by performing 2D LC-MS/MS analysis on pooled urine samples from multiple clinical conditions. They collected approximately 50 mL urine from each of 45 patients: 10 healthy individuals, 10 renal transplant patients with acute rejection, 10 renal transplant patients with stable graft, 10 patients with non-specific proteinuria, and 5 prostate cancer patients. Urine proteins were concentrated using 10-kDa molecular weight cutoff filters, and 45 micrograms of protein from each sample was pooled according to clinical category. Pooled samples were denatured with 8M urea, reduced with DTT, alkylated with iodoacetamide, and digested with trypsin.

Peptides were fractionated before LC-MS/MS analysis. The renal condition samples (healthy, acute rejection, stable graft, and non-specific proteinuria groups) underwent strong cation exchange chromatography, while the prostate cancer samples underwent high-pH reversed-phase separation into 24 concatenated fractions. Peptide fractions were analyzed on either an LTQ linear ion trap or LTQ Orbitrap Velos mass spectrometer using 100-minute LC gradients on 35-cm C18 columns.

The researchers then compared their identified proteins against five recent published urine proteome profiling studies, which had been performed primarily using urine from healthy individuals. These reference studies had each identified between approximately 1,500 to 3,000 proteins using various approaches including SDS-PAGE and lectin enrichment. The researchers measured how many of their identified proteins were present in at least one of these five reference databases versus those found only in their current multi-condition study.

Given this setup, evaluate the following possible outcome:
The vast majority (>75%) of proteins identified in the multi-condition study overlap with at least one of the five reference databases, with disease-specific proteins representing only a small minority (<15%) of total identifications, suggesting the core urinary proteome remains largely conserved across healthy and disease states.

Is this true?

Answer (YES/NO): NO